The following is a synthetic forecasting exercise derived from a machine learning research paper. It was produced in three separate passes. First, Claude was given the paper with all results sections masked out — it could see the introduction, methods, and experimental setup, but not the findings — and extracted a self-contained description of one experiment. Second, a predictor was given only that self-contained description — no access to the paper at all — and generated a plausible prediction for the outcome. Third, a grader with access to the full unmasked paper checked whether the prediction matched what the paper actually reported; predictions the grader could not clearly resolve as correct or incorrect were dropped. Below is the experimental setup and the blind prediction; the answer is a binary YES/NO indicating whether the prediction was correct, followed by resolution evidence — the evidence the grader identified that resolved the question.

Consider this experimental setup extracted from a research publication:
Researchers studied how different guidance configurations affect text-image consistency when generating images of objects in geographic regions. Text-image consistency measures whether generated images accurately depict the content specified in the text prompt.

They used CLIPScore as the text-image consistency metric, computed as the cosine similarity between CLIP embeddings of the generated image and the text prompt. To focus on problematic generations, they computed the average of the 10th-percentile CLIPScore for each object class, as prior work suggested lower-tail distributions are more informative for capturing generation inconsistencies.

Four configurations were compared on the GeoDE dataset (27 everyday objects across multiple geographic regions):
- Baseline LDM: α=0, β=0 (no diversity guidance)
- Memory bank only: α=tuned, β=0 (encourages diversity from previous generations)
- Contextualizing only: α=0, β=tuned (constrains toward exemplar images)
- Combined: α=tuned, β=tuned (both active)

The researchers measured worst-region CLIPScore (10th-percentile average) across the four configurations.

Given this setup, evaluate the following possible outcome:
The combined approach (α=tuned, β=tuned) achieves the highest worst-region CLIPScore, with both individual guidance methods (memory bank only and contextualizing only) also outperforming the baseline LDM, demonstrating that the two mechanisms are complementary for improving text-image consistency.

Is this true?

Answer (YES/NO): NO